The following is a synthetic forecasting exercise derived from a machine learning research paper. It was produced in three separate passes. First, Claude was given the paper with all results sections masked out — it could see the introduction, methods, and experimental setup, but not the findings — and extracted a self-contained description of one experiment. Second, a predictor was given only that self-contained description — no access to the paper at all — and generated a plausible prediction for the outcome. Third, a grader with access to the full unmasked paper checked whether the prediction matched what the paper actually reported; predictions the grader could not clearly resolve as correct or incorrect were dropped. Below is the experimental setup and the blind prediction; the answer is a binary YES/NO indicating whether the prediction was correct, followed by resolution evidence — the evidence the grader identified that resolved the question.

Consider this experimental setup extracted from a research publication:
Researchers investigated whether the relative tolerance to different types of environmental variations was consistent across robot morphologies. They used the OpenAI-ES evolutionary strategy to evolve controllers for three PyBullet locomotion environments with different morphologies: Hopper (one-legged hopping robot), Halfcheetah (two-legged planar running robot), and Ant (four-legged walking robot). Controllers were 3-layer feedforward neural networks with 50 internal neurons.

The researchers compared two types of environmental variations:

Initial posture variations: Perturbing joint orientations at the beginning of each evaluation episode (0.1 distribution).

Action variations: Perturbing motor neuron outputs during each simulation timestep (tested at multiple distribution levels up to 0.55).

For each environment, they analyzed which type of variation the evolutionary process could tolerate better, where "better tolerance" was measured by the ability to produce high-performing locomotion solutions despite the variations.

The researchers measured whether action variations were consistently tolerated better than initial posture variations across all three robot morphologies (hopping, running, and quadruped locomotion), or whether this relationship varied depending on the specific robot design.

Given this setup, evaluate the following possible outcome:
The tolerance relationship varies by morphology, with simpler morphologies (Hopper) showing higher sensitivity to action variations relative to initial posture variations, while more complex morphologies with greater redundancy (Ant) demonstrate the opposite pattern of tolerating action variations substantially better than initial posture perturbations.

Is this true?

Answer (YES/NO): NO